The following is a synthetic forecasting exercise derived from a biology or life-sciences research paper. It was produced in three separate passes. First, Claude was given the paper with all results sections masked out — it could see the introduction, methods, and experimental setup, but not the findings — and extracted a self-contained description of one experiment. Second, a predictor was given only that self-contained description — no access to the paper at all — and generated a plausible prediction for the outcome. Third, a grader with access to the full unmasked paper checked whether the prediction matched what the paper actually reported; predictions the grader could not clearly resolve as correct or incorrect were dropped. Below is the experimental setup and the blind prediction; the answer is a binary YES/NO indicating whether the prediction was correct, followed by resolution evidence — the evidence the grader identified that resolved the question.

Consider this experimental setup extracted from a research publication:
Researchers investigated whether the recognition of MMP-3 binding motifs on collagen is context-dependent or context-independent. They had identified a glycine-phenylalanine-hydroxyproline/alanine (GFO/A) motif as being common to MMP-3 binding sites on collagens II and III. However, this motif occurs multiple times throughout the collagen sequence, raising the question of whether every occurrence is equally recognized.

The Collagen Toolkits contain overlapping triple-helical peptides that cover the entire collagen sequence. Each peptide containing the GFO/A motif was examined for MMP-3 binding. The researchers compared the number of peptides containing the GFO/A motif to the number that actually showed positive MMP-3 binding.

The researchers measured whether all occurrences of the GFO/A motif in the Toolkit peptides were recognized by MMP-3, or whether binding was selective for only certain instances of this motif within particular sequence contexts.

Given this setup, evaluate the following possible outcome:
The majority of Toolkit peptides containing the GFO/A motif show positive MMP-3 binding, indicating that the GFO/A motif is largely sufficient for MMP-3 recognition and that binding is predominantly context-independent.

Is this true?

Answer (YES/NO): NO